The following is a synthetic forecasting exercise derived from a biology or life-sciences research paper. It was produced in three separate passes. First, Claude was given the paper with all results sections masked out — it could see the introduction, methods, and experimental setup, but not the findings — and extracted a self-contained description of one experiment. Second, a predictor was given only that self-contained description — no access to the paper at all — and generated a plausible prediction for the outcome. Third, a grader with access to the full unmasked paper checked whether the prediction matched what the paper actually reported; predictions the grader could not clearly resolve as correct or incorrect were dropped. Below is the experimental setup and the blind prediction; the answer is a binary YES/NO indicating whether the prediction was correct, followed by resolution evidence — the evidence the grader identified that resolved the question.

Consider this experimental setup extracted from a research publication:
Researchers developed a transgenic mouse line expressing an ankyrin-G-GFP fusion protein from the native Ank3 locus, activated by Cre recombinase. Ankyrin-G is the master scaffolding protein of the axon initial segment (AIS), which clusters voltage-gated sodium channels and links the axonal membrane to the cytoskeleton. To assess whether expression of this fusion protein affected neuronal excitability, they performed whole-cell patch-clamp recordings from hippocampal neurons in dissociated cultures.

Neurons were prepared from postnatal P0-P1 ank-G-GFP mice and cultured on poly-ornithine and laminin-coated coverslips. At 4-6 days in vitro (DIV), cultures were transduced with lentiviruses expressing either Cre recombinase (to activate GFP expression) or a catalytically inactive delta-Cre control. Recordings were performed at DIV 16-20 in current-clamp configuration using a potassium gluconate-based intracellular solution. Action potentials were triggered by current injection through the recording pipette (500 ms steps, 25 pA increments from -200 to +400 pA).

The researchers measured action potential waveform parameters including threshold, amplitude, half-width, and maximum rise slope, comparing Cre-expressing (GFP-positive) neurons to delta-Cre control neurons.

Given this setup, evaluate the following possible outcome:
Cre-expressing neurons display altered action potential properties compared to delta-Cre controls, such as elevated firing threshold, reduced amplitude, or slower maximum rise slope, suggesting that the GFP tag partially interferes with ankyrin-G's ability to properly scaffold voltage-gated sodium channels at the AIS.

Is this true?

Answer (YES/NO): NO